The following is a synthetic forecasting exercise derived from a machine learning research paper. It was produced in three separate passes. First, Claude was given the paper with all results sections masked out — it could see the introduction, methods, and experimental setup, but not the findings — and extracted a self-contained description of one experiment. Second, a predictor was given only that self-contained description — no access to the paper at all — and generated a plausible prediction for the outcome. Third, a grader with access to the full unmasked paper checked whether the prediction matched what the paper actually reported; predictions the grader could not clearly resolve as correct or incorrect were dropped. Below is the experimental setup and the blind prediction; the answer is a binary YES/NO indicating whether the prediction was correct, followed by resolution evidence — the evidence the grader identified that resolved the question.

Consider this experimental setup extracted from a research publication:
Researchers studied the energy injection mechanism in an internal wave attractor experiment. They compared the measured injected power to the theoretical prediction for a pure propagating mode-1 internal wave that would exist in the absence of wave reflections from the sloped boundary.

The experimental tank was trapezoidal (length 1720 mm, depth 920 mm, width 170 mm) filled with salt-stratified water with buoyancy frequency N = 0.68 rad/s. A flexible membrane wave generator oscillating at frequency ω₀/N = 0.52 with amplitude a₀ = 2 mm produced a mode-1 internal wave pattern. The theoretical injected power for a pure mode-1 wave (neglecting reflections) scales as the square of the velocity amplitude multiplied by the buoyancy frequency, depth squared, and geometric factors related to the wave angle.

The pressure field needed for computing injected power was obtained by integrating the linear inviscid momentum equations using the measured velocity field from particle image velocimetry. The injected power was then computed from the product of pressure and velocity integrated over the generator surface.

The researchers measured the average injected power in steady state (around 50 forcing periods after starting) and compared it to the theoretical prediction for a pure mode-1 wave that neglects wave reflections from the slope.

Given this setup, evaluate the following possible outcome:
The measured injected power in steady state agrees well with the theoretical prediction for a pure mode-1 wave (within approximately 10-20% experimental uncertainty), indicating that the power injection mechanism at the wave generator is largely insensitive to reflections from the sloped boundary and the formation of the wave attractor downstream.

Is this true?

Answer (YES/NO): NO